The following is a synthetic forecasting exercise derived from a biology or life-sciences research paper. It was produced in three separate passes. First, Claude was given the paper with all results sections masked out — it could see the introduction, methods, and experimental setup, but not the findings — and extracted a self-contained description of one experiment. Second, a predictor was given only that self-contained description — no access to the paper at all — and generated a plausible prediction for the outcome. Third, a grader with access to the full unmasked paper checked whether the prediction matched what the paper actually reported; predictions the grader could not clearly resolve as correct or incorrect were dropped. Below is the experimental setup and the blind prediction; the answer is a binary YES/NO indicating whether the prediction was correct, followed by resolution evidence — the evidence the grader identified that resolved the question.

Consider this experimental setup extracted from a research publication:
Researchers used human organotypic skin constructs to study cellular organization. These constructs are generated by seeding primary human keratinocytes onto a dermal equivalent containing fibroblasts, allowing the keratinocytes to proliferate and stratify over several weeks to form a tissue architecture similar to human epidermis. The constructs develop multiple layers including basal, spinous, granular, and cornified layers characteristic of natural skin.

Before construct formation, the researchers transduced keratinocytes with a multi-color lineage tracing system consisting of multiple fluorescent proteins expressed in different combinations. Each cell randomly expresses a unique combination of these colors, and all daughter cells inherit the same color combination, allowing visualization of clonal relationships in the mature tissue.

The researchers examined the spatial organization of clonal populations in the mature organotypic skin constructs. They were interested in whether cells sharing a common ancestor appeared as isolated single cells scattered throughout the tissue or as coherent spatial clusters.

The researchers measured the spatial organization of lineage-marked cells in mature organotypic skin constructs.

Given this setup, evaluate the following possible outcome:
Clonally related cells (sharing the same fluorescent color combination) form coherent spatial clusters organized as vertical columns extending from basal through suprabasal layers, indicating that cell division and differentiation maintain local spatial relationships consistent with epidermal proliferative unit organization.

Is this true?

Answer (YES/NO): YES